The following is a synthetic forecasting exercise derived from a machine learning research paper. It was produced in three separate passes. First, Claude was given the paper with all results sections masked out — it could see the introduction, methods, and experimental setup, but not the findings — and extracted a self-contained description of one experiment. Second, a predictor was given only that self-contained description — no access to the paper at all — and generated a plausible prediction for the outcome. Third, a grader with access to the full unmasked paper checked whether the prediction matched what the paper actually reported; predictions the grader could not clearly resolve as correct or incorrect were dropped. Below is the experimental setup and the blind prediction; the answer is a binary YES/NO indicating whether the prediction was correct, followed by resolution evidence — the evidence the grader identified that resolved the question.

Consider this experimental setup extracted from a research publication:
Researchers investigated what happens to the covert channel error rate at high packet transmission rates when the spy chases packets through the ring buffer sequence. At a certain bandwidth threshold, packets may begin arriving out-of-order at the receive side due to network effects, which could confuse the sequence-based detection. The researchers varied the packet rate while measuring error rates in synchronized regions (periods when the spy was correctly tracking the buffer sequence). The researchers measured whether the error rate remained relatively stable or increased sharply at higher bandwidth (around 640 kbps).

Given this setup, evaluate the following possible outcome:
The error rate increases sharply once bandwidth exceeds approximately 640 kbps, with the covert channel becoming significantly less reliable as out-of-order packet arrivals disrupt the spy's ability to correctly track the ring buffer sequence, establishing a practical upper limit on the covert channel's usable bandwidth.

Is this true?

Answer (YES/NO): YES